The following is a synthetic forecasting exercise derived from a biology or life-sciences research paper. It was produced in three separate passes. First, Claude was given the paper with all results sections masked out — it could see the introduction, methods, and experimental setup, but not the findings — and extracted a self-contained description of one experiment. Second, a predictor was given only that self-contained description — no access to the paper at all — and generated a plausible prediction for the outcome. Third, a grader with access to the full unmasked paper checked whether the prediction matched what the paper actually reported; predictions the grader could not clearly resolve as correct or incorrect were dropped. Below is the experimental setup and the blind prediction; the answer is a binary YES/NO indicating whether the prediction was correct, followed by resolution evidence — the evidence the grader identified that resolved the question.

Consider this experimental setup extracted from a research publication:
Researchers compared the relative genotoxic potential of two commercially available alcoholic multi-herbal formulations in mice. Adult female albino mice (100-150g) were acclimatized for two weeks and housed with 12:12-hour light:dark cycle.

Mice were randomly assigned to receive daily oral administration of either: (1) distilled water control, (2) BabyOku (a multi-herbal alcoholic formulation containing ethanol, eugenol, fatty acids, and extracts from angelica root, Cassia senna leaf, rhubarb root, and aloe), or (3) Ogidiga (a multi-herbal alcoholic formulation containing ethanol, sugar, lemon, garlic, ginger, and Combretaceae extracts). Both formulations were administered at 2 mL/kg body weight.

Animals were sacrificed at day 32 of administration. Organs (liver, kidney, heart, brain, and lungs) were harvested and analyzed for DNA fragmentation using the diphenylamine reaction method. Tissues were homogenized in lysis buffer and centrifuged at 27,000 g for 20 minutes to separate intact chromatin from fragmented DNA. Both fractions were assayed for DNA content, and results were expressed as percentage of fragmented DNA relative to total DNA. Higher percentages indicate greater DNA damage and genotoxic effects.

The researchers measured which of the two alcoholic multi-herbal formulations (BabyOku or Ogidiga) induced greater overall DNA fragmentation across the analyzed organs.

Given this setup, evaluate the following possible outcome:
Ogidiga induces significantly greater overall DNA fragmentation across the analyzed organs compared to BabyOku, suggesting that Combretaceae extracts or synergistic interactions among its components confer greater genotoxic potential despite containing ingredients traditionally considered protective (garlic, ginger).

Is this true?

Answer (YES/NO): NO